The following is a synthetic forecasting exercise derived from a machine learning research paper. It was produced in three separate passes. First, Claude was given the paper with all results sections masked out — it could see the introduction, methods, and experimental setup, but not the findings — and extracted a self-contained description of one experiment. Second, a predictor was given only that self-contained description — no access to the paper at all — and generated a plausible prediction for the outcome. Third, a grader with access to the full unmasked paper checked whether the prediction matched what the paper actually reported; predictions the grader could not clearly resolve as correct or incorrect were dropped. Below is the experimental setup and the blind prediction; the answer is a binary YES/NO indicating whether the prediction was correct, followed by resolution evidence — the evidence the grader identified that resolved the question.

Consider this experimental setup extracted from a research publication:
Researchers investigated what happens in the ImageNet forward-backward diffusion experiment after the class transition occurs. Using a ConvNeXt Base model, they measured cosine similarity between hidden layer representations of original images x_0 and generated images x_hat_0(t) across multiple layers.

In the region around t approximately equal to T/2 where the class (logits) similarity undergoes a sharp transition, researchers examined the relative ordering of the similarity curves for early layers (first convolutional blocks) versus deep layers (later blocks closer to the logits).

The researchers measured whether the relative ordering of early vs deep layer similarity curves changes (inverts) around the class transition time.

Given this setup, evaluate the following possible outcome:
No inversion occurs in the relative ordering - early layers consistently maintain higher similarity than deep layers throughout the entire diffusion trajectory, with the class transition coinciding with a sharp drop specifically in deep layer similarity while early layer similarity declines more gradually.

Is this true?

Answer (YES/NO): NO